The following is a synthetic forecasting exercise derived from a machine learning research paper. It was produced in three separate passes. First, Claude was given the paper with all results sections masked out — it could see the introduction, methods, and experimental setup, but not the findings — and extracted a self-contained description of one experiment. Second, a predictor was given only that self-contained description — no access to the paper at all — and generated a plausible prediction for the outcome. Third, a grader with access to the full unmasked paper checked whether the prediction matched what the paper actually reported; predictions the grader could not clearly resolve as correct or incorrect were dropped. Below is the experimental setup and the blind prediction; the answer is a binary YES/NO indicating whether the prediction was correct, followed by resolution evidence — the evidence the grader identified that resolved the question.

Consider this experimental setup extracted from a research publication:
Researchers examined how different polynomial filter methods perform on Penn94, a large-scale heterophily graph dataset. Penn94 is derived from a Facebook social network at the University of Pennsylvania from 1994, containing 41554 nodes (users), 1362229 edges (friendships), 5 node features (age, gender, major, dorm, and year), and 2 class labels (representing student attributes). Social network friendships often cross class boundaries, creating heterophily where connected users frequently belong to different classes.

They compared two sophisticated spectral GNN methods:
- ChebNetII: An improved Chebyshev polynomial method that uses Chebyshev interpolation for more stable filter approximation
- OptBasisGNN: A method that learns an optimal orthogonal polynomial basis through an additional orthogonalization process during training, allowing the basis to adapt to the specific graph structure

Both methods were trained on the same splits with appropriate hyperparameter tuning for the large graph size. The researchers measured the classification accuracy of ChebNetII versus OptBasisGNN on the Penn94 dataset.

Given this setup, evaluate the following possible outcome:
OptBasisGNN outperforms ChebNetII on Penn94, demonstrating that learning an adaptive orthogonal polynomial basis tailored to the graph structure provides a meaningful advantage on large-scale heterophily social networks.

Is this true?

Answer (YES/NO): NO